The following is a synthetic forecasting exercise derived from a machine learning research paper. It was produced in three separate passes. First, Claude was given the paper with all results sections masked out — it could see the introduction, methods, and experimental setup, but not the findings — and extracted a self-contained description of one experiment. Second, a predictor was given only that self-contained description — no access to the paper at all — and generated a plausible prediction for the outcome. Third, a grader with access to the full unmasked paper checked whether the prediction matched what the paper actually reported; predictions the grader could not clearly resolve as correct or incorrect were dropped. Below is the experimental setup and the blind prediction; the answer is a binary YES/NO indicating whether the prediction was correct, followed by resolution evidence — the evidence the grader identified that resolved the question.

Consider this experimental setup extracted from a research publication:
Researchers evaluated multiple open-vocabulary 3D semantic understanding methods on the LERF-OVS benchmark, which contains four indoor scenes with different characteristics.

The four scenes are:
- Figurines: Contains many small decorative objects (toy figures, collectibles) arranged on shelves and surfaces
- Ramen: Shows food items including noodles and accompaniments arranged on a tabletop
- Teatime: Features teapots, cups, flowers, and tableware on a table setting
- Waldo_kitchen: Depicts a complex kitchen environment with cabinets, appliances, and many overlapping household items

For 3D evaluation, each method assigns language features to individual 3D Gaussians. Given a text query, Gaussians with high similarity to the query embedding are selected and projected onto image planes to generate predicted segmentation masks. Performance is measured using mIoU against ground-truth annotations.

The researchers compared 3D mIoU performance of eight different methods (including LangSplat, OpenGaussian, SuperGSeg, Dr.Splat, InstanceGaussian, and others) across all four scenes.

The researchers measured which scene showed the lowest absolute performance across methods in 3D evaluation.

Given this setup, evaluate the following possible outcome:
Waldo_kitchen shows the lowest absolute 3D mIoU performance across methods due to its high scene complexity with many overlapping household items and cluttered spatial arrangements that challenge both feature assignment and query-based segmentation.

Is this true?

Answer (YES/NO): NO